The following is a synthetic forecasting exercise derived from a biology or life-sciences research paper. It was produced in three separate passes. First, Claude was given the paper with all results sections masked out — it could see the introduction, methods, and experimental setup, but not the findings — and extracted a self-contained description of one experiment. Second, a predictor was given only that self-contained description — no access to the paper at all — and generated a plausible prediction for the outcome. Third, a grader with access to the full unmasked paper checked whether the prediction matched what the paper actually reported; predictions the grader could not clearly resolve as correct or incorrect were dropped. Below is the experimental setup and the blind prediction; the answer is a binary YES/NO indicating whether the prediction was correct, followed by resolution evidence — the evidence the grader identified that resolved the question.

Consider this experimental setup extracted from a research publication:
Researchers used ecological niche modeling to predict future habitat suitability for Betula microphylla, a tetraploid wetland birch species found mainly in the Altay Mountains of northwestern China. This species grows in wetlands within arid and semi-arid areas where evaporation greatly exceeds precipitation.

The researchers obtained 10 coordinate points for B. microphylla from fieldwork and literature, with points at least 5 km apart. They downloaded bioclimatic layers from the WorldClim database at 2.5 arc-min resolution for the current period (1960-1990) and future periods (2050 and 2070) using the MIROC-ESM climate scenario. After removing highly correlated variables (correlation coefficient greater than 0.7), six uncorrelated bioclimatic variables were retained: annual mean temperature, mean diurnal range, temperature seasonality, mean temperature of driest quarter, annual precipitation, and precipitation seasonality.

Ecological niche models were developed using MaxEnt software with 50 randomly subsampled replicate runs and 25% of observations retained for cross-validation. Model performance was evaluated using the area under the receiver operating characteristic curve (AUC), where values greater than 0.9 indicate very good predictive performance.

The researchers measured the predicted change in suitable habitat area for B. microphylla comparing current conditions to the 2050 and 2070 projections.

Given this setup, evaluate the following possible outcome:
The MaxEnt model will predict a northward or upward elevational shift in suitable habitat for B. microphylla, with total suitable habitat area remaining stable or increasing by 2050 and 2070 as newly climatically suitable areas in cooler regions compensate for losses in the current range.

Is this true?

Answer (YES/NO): NO